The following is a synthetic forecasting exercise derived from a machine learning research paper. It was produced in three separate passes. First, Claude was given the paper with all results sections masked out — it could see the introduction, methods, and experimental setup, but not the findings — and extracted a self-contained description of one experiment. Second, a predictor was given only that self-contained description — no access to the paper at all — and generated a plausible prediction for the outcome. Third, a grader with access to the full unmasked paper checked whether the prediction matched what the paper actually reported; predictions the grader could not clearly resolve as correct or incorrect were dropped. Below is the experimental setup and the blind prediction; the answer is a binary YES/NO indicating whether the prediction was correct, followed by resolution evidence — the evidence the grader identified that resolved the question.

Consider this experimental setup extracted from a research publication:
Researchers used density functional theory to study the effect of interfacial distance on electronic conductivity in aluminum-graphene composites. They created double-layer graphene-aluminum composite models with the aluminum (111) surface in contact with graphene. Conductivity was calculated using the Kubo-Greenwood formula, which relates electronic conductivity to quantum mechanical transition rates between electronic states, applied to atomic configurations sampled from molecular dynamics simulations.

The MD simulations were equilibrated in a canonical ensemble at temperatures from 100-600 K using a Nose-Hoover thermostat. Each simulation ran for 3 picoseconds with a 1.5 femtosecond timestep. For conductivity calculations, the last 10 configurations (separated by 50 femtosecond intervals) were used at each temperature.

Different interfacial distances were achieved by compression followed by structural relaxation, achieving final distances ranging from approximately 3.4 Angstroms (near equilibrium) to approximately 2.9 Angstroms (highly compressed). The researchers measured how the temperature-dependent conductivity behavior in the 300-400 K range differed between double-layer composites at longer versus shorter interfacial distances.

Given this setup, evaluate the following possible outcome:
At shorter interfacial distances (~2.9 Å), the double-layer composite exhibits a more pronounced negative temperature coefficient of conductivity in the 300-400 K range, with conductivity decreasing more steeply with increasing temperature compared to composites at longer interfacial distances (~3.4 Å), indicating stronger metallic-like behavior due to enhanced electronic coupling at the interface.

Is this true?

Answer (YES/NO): NO